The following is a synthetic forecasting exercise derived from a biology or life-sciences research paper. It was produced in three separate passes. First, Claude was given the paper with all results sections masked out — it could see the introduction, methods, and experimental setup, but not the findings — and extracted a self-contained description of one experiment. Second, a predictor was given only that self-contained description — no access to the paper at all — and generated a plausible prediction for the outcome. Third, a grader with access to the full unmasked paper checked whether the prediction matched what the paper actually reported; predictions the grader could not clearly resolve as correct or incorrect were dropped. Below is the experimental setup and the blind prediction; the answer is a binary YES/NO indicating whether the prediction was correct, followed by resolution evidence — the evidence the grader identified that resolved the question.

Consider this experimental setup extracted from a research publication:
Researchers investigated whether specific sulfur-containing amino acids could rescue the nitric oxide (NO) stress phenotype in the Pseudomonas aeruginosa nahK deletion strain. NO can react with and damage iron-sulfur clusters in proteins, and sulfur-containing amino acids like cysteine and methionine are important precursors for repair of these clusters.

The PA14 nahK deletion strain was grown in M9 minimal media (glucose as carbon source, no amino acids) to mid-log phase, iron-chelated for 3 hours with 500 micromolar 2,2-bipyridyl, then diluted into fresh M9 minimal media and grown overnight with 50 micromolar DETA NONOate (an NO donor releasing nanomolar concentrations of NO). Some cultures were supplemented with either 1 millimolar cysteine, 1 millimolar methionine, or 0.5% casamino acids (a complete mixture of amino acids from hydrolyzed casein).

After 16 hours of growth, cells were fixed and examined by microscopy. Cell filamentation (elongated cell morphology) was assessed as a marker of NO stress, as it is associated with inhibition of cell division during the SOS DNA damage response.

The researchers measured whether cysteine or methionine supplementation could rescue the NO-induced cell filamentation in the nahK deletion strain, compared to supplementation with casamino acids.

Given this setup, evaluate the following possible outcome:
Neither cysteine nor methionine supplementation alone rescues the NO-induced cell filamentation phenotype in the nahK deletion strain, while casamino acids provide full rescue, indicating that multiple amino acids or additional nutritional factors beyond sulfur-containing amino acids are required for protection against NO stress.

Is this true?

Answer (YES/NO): NO